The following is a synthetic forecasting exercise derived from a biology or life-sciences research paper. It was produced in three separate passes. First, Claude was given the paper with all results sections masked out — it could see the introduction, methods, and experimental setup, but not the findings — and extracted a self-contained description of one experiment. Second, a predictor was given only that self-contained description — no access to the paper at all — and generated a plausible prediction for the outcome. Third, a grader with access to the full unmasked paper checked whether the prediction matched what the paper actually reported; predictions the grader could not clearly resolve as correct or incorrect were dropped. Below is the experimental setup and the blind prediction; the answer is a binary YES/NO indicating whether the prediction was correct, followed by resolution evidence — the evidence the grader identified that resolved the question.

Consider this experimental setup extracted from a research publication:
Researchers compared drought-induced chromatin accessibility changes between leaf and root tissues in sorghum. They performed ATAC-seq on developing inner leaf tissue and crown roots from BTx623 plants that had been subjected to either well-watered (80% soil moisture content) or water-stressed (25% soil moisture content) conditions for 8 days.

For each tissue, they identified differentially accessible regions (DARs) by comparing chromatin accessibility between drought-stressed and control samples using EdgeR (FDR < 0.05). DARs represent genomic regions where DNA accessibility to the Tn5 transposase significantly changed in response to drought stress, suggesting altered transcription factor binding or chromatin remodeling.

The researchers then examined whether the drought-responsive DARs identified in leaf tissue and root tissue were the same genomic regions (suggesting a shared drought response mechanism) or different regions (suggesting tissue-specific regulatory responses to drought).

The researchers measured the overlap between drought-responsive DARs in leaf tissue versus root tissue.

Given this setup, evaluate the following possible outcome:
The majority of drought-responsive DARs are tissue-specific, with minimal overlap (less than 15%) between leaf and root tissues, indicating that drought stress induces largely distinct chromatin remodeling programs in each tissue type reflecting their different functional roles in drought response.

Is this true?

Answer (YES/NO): YES